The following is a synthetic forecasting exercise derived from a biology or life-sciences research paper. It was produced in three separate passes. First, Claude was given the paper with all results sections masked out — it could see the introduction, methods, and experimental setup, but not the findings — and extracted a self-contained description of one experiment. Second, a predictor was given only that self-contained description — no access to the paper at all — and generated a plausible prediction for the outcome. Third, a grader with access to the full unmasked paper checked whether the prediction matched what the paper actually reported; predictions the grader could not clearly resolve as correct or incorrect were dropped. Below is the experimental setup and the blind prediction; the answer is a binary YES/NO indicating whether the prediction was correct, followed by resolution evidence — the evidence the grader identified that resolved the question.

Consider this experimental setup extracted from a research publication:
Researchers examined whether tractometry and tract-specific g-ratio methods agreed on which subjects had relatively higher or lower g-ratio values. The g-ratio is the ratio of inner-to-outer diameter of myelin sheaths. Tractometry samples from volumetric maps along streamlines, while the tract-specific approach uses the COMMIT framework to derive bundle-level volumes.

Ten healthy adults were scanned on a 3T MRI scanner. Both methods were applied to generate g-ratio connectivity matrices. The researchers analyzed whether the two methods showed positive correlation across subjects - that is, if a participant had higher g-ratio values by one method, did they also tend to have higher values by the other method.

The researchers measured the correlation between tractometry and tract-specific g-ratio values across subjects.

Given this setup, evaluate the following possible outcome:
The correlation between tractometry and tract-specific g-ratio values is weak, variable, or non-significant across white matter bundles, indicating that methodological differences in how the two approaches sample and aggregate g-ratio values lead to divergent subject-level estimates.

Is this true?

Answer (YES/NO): NO